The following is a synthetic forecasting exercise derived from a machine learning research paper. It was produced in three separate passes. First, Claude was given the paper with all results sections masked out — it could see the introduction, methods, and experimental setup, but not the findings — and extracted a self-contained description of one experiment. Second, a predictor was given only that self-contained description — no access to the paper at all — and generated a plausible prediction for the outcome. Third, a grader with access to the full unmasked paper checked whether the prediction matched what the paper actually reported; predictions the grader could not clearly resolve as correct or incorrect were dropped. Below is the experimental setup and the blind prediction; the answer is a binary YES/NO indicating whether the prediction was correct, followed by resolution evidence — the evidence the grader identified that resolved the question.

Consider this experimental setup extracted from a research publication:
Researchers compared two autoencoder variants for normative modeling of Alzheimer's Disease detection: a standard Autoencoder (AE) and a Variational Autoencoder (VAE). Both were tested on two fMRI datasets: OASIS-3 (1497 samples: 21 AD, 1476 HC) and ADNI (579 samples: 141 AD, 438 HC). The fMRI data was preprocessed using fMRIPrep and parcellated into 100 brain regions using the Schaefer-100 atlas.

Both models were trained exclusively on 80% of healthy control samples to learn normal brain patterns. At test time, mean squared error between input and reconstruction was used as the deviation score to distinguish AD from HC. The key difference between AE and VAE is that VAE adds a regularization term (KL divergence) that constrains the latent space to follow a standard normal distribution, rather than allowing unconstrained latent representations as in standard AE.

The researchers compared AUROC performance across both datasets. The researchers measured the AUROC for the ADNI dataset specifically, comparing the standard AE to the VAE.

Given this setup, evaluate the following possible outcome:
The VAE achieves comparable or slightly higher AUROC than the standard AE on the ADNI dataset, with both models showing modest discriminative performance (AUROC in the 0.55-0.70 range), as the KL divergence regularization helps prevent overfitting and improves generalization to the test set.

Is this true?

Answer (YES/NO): NO